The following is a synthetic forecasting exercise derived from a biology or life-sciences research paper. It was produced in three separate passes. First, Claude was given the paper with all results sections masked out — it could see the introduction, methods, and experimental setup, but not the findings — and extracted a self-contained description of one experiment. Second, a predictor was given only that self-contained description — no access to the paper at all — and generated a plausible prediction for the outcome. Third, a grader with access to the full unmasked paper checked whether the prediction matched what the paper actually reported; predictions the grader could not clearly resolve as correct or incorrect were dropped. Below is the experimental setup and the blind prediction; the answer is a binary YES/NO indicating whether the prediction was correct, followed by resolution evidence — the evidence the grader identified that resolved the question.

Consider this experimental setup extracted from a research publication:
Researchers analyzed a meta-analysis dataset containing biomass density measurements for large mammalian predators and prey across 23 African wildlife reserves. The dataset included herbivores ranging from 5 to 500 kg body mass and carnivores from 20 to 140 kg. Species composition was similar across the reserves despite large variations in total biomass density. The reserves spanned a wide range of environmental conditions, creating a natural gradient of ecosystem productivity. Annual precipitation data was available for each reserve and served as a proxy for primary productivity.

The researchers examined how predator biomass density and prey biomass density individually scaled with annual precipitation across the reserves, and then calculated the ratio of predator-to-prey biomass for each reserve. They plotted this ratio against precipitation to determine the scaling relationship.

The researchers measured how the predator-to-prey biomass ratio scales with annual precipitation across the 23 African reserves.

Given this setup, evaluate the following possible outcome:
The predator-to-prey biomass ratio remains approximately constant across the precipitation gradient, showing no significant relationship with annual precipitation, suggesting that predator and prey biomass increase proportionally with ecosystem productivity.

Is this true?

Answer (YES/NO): NO